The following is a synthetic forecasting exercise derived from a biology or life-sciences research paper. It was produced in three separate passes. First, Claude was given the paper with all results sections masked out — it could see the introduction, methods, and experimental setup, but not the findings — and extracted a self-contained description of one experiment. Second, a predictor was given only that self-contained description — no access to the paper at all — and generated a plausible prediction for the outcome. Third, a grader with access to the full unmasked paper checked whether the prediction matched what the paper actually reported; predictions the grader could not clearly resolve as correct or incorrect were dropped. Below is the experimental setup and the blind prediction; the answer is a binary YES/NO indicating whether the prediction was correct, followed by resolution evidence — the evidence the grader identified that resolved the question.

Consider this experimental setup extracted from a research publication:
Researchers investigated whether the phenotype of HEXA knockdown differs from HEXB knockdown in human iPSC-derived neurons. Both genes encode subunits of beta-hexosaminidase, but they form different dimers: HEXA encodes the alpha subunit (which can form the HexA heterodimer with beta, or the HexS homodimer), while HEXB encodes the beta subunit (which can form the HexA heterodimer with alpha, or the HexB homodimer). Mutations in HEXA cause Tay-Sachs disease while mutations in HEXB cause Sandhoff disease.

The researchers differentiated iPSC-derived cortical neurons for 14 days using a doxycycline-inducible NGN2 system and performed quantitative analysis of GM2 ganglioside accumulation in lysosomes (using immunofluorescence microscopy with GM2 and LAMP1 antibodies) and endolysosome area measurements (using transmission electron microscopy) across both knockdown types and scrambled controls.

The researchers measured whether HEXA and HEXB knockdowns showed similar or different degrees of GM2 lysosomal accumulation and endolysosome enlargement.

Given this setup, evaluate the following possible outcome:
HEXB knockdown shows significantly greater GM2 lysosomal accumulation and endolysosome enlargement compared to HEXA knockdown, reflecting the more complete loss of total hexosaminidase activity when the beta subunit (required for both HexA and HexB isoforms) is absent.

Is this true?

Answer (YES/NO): NO